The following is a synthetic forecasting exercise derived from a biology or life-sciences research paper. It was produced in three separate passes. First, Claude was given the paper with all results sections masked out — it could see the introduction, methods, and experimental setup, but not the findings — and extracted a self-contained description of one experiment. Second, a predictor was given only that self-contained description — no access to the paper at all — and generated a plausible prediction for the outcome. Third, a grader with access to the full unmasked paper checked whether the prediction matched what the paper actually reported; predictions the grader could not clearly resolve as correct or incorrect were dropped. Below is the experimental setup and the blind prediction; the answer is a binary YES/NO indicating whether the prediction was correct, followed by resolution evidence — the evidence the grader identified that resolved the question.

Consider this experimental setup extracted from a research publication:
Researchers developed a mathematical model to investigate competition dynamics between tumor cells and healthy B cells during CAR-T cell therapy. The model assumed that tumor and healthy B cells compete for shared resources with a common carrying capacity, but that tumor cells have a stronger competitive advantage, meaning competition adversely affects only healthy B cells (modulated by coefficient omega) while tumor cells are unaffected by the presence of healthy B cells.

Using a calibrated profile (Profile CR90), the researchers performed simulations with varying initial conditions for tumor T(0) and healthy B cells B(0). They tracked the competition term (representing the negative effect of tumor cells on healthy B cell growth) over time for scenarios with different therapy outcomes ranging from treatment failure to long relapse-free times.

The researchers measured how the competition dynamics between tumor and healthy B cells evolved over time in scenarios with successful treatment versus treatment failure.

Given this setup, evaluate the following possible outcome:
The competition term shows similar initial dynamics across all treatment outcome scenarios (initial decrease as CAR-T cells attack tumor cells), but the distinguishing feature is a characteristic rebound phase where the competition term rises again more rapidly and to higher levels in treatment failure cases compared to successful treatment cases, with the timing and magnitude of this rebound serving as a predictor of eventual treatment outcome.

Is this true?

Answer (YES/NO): NO